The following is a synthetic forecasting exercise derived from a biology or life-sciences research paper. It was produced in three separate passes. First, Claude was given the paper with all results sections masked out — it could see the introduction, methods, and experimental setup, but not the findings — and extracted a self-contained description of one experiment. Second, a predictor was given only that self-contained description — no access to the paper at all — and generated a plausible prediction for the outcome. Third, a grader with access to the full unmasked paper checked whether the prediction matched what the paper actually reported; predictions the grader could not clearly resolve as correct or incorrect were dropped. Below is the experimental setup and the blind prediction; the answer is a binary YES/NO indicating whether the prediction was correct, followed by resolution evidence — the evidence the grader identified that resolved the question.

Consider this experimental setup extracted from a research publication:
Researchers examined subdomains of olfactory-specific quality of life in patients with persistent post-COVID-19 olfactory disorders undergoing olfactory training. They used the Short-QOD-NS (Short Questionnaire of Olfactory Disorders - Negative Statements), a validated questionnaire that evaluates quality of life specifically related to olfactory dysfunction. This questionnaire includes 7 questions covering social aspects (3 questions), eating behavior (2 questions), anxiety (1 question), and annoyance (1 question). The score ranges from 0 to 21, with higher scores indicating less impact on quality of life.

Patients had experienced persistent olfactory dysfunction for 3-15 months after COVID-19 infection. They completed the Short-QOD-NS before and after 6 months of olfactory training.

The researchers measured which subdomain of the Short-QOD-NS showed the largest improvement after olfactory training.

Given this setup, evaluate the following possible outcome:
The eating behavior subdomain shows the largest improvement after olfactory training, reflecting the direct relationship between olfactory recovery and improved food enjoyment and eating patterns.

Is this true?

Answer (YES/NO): NO